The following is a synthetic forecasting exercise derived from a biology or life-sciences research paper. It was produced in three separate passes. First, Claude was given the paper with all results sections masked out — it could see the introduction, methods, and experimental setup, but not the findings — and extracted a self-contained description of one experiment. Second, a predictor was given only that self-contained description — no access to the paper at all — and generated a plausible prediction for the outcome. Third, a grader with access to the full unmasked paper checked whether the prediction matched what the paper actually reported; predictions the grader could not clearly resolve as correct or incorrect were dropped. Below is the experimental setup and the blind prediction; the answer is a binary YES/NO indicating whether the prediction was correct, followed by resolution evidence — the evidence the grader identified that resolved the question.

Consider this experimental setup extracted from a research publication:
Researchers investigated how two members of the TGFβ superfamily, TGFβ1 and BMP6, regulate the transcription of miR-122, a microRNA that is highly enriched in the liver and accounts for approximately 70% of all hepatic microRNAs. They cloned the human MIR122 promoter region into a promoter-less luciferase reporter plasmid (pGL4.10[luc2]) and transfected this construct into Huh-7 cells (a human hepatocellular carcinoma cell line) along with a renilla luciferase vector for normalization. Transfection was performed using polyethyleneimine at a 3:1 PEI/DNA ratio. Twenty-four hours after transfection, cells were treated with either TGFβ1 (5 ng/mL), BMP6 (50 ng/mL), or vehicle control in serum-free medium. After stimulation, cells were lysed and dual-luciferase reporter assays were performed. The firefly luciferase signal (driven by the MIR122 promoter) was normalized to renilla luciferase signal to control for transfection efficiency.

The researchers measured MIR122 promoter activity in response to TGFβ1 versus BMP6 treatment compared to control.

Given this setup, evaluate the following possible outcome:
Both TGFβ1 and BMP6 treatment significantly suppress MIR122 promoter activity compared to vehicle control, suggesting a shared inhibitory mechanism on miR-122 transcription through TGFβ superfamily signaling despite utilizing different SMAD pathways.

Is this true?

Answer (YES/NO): NO